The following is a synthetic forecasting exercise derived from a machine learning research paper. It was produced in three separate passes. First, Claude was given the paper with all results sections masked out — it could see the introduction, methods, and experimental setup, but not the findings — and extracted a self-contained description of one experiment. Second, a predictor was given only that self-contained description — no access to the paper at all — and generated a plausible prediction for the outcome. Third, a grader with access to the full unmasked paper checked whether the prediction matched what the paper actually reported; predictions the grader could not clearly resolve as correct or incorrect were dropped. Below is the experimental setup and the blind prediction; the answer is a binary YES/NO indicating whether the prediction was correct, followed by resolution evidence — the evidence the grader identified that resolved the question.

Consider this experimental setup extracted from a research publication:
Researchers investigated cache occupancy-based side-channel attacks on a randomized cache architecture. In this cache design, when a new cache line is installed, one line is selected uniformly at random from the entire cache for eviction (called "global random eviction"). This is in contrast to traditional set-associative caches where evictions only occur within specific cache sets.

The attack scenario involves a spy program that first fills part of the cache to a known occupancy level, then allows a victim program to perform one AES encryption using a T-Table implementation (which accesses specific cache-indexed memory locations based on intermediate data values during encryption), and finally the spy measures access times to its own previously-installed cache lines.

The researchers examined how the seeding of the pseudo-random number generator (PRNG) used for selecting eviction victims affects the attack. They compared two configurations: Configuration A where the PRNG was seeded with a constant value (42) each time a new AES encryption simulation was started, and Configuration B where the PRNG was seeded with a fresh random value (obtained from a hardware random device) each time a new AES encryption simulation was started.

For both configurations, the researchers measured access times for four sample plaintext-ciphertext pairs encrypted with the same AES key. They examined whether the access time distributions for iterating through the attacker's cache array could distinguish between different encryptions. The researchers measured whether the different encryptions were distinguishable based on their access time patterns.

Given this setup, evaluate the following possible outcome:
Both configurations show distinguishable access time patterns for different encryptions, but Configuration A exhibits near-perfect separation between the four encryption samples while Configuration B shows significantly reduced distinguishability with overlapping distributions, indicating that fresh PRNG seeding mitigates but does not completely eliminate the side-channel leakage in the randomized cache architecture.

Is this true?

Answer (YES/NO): NO